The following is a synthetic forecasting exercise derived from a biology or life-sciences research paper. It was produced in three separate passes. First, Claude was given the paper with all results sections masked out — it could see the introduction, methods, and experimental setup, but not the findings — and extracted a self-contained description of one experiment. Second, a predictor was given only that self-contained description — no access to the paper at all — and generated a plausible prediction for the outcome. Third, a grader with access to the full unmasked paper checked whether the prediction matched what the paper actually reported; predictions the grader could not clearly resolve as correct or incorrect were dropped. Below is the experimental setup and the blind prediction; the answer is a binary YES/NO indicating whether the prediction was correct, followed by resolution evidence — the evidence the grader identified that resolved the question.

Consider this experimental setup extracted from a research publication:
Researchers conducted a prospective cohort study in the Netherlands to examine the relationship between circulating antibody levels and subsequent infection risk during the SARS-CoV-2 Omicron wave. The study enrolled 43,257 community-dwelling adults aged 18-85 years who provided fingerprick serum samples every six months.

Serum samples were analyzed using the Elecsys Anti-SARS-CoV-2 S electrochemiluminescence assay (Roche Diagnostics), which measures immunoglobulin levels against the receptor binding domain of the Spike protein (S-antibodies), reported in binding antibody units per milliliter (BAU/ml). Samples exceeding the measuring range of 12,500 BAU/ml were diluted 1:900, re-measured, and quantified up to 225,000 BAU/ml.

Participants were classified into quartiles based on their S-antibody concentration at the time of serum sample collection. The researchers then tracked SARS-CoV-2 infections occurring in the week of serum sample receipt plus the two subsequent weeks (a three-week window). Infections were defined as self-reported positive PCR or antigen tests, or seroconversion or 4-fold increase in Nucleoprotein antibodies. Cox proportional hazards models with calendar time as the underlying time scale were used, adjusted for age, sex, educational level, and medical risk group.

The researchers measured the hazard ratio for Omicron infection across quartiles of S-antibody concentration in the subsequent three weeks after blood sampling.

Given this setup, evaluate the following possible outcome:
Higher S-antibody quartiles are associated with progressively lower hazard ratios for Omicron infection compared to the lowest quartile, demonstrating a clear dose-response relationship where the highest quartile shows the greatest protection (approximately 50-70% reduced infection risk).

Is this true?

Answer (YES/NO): YES